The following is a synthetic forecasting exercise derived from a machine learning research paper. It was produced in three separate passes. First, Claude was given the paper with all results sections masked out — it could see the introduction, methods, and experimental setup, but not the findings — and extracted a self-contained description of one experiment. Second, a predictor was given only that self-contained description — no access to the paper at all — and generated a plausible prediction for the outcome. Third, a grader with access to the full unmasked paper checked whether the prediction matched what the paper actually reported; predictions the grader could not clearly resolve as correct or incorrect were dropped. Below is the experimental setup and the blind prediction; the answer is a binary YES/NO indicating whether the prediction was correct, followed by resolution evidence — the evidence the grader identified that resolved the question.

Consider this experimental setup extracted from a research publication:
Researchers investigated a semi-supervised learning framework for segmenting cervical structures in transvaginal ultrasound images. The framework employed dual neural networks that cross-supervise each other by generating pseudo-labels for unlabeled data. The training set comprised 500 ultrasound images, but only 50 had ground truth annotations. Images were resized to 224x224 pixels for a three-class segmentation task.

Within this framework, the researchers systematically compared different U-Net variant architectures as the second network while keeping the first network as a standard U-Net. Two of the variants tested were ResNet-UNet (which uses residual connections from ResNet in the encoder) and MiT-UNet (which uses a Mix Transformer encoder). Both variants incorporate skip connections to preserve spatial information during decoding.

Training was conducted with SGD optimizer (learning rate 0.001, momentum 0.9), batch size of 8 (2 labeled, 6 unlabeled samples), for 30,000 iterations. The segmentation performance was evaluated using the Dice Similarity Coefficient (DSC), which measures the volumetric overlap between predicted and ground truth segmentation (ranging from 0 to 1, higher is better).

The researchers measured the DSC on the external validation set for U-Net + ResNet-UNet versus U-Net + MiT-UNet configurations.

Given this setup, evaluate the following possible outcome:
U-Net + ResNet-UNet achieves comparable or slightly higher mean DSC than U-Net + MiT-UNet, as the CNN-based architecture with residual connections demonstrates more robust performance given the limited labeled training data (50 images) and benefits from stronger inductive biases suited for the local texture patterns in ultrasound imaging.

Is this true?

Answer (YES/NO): NO